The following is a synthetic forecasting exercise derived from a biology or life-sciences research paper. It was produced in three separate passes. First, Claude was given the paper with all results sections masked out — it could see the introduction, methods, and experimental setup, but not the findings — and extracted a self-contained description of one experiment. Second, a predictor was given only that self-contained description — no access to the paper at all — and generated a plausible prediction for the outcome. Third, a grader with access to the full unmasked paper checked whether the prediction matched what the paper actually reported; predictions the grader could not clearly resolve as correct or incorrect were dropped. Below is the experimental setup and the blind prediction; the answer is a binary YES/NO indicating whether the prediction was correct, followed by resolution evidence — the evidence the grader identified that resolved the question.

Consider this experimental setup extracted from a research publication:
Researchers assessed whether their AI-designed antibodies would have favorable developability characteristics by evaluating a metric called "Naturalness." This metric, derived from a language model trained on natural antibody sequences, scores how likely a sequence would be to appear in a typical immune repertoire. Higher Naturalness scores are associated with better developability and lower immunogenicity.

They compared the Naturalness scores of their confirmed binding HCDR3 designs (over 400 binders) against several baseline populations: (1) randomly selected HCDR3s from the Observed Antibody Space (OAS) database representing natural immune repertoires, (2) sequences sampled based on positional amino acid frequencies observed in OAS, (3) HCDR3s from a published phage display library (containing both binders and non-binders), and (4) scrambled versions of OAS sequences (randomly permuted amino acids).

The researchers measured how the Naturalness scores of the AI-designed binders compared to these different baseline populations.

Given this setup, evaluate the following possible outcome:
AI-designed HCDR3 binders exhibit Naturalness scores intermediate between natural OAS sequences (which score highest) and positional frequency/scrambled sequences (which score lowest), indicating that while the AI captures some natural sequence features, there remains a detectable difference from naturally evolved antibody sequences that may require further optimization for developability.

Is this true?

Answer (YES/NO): YES